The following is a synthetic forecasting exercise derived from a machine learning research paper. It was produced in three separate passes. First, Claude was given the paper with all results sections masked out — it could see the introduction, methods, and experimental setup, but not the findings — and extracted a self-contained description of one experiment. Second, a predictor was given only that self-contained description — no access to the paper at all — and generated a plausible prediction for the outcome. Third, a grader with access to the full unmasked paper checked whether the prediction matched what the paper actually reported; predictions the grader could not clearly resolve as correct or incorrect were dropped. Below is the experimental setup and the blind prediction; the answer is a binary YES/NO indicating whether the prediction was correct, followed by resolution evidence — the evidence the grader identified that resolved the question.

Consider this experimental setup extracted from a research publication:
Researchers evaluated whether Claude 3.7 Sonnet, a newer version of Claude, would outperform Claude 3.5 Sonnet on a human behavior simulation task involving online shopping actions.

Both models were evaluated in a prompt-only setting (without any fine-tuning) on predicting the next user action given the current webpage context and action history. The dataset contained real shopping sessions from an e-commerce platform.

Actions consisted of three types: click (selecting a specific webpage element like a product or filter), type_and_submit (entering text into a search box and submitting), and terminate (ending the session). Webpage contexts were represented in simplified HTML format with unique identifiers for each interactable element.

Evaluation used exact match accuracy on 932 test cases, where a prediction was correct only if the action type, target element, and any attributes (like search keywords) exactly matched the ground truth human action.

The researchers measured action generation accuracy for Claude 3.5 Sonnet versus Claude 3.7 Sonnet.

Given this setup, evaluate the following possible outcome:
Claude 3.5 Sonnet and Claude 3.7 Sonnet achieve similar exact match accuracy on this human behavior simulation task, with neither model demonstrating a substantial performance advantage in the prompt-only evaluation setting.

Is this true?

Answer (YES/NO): YES